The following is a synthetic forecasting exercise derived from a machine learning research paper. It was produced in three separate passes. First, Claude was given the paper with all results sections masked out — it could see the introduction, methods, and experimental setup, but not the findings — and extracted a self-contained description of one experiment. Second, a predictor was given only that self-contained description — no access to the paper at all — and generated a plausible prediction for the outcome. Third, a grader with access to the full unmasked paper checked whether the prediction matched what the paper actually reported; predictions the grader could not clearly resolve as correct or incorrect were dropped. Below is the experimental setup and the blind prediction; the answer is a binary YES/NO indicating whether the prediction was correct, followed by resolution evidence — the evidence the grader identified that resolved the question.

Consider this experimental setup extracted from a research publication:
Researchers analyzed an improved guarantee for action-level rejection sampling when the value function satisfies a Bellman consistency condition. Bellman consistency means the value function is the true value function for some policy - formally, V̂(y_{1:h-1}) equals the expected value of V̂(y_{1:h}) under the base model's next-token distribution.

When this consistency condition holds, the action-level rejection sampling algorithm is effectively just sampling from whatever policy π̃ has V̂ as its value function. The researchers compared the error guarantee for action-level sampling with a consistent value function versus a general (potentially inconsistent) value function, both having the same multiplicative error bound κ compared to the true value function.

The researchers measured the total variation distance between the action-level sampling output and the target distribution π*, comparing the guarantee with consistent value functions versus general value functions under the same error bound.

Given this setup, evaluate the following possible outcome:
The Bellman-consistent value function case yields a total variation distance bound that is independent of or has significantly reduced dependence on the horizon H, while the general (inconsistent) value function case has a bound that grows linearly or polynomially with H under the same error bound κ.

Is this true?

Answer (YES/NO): YES